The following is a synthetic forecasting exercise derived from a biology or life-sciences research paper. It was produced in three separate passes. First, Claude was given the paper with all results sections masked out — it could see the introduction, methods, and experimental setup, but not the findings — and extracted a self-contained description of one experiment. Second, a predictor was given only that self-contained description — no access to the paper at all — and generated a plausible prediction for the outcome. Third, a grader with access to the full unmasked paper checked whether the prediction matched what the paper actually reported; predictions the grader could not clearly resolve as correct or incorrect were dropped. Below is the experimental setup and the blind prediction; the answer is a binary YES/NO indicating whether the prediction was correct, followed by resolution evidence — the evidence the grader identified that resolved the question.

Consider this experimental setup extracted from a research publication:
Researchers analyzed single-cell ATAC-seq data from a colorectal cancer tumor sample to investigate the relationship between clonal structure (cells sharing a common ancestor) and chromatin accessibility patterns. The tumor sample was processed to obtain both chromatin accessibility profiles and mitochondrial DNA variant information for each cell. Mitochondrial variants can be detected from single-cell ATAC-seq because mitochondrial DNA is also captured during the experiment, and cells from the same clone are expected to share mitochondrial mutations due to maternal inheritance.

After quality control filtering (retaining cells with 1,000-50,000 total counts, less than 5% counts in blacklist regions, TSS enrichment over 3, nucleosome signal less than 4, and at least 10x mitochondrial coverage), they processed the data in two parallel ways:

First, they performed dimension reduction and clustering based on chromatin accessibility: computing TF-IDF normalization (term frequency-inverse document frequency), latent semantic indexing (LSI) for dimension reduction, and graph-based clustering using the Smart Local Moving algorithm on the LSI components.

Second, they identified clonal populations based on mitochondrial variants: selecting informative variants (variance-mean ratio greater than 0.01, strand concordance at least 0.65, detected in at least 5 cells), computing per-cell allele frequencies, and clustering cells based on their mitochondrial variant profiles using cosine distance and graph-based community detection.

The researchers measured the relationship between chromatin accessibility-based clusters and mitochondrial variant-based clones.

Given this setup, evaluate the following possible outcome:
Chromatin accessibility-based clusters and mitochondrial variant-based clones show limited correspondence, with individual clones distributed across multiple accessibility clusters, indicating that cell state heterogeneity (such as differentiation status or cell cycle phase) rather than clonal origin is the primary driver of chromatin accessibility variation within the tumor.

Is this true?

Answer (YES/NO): YES